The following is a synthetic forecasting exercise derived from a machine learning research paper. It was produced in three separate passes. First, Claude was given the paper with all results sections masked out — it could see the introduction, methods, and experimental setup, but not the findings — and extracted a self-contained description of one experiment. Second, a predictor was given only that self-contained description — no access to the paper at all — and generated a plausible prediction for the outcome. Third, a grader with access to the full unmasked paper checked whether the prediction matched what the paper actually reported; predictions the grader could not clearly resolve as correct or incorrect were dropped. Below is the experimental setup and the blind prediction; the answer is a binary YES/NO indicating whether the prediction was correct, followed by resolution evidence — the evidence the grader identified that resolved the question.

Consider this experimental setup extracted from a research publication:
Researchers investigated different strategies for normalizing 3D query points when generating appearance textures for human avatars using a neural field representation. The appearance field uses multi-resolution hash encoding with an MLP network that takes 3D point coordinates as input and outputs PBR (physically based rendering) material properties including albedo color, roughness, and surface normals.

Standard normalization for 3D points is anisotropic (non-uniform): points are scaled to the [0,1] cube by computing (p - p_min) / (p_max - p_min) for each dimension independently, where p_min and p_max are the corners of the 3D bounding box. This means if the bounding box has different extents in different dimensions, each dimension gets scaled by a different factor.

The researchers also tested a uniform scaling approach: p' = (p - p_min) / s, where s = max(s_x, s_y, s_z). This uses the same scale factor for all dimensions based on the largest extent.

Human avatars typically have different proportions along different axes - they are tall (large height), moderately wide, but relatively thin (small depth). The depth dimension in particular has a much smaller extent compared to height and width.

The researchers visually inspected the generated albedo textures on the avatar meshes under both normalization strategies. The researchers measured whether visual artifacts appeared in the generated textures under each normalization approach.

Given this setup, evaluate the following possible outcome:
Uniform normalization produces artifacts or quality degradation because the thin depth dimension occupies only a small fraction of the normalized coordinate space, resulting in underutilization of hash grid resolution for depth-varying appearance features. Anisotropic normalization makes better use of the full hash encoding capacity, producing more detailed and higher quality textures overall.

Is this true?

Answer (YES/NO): NO